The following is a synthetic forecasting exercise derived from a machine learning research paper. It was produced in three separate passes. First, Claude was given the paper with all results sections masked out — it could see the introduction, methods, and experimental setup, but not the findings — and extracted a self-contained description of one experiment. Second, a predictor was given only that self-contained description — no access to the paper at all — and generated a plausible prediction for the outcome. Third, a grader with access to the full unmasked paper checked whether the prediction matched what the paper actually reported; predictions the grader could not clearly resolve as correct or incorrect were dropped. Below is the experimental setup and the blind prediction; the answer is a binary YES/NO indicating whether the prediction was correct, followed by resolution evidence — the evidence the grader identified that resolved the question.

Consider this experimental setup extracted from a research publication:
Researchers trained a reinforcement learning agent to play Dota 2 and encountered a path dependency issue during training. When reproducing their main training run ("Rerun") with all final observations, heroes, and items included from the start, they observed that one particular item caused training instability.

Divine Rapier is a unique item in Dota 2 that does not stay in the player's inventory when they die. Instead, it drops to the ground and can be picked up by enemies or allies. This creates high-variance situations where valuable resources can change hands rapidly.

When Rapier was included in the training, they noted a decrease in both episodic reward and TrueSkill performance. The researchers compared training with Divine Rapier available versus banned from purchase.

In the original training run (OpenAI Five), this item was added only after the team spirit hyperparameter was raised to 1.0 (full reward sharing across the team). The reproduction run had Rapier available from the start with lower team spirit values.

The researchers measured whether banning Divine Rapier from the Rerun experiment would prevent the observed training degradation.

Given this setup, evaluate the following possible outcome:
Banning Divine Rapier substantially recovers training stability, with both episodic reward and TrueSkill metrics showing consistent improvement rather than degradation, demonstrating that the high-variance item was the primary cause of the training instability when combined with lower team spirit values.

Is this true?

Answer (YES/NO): NO